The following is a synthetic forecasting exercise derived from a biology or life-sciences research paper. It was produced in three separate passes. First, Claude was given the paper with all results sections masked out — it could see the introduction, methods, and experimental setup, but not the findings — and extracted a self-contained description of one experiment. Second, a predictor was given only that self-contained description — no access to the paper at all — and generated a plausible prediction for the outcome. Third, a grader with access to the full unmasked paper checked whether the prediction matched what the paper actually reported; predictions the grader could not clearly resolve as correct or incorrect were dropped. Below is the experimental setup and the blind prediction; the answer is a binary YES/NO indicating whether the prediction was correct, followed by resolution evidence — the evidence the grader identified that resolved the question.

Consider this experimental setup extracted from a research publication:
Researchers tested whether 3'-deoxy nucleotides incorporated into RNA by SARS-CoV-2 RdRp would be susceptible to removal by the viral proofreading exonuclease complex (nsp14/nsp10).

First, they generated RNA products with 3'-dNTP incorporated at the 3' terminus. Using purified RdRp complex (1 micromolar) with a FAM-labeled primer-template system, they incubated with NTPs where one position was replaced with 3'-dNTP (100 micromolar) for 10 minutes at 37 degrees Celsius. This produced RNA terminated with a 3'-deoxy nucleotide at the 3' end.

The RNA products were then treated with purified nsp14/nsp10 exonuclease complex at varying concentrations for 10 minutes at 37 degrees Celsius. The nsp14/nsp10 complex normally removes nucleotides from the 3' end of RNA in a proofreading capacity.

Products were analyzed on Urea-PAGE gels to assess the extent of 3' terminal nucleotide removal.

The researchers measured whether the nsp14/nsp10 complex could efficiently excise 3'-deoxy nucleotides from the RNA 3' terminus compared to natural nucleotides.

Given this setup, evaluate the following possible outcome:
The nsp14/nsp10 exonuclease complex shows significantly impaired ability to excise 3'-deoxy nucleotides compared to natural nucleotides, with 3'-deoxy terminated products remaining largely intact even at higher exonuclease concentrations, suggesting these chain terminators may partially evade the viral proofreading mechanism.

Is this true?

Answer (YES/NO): YES